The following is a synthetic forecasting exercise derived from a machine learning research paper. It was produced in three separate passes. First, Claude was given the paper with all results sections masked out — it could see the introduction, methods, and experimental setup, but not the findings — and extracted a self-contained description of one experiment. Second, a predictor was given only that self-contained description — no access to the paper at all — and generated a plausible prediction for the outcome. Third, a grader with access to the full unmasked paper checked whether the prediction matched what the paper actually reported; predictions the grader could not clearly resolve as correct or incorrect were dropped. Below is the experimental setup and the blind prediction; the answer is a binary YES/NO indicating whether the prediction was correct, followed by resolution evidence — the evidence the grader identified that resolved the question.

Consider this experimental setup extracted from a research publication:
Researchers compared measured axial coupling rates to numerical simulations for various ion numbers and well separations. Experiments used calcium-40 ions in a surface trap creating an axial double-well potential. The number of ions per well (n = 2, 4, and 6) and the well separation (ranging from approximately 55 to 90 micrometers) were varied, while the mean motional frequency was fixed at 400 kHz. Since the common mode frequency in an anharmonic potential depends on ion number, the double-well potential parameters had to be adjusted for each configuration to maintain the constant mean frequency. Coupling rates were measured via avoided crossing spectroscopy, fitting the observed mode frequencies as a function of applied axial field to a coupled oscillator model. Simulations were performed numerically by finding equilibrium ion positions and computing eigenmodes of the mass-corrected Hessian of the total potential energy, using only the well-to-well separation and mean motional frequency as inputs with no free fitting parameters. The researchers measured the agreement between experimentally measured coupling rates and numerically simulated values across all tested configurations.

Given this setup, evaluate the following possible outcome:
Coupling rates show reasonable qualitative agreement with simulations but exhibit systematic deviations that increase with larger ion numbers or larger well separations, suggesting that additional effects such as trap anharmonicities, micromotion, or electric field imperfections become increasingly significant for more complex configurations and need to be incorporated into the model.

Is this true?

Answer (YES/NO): NO